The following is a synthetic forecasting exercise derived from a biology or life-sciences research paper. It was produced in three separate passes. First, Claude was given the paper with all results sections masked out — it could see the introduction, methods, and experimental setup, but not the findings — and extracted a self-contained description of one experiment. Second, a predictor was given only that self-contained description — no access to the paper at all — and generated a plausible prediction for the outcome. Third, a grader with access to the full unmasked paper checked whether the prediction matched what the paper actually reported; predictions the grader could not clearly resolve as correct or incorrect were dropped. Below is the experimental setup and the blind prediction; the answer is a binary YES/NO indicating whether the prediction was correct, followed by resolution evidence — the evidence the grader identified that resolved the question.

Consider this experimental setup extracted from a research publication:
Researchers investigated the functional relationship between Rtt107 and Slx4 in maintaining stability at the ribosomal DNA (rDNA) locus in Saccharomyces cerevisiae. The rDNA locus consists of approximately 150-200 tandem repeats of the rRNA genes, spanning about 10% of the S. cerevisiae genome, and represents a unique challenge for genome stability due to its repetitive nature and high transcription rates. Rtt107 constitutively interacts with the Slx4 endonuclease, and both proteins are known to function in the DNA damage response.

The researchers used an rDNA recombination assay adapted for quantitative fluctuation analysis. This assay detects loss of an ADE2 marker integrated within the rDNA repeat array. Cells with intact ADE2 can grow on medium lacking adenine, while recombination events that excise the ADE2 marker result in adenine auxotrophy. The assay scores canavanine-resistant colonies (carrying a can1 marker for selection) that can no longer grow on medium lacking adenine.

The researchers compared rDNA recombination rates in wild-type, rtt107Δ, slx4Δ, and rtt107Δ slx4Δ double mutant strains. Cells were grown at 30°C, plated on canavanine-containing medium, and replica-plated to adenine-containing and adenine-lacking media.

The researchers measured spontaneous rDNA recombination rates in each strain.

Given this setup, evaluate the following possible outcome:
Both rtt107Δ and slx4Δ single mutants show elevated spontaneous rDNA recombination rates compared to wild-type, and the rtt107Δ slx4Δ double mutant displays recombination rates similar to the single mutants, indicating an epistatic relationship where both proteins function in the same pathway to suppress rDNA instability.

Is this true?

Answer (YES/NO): YES